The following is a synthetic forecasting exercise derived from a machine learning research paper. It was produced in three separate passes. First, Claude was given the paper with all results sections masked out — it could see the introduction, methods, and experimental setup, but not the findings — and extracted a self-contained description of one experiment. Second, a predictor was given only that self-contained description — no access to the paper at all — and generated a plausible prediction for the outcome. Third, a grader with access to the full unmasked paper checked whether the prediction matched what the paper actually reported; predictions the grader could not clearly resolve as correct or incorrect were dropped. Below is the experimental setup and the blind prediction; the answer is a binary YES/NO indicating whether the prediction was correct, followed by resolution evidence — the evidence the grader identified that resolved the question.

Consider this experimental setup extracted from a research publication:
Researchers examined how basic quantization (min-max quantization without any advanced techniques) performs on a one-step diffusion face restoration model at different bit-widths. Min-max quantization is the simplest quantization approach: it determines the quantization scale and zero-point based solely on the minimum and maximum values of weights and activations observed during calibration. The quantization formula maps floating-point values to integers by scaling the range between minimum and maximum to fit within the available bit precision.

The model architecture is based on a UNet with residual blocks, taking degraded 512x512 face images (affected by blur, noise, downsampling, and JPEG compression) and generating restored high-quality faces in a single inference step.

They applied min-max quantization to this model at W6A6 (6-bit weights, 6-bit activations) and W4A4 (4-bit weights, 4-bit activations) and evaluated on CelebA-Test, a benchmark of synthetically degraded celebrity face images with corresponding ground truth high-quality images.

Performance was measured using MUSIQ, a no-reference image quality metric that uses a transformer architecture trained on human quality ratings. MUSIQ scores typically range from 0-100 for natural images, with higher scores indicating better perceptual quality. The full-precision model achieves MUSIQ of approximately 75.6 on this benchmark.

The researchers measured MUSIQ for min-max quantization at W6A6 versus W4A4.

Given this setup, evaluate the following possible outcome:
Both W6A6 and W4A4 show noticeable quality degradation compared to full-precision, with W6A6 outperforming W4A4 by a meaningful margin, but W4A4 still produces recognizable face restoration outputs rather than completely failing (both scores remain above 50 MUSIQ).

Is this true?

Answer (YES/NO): NO